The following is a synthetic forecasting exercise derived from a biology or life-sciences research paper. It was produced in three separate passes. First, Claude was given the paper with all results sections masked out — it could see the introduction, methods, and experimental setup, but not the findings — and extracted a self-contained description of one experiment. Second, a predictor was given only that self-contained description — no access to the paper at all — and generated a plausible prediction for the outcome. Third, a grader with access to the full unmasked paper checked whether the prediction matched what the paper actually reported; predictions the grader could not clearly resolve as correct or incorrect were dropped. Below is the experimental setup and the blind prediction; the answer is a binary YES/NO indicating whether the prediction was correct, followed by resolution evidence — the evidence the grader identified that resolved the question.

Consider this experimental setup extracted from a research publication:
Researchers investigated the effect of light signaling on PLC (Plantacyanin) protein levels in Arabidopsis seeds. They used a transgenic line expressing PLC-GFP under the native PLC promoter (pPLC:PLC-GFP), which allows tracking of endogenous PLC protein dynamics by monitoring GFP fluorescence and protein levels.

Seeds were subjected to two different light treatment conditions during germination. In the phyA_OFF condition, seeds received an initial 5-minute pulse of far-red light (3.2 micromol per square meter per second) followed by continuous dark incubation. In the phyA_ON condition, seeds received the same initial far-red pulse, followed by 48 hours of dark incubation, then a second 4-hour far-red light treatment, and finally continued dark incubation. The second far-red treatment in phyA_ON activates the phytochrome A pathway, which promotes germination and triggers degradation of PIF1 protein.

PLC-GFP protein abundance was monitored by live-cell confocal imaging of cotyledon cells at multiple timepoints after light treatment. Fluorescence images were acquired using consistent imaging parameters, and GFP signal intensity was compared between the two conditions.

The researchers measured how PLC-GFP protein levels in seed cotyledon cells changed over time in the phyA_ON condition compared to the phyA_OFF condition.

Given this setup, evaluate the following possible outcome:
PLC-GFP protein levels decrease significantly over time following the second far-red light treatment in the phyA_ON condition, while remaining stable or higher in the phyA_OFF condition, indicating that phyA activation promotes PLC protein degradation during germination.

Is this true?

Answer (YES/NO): YES